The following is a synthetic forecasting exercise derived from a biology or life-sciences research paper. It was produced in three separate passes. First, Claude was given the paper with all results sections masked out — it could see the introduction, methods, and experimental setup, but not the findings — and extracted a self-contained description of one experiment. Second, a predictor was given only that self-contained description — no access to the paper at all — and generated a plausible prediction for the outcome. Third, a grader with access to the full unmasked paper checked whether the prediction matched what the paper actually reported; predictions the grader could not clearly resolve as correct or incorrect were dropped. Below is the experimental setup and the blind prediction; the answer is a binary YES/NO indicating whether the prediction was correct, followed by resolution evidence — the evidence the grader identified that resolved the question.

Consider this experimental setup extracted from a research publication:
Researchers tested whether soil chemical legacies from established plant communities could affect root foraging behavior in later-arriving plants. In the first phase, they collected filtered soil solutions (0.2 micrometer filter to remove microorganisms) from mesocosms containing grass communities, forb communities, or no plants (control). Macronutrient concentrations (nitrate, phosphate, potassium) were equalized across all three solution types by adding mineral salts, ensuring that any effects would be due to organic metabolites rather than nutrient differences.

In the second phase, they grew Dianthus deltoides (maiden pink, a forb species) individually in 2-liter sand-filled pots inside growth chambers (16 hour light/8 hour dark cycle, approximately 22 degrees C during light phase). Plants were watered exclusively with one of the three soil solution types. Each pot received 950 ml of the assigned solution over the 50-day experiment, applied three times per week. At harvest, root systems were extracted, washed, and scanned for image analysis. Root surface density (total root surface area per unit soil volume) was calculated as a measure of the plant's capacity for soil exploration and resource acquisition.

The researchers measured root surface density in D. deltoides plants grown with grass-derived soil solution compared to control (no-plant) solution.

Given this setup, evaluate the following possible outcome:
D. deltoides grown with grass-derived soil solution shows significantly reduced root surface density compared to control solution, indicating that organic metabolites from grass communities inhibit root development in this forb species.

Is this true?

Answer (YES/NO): NO